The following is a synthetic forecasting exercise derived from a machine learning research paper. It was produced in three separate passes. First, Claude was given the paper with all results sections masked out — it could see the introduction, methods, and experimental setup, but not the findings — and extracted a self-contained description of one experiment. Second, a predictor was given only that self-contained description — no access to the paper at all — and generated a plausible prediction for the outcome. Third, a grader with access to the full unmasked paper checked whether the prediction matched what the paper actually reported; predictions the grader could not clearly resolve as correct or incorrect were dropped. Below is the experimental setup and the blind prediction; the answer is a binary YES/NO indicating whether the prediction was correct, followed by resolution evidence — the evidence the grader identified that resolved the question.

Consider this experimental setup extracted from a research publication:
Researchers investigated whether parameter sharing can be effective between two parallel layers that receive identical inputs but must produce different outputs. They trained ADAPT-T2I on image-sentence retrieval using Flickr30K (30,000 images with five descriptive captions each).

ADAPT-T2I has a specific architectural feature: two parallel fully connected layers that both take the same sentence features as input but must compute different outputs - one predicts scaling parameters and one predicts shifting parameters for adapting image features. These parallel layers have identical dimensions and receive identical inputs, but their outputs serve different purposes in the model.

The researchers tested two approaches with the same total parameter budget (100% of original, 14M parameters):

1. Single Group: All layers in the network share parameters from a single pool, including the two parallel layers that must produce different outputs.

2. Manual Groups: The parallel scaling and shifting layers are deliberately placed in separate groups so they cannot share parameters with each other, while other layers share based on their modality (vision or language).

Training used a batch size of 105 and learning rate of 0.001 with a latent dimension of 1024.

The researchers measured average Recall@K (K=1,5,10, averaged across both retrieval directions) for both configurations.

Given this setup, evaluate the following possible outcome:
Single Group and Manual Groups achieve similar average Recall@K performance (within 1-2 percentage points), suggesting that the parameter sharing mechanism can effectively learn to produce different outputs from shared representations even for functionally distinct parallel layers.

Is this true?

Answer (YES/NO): YES